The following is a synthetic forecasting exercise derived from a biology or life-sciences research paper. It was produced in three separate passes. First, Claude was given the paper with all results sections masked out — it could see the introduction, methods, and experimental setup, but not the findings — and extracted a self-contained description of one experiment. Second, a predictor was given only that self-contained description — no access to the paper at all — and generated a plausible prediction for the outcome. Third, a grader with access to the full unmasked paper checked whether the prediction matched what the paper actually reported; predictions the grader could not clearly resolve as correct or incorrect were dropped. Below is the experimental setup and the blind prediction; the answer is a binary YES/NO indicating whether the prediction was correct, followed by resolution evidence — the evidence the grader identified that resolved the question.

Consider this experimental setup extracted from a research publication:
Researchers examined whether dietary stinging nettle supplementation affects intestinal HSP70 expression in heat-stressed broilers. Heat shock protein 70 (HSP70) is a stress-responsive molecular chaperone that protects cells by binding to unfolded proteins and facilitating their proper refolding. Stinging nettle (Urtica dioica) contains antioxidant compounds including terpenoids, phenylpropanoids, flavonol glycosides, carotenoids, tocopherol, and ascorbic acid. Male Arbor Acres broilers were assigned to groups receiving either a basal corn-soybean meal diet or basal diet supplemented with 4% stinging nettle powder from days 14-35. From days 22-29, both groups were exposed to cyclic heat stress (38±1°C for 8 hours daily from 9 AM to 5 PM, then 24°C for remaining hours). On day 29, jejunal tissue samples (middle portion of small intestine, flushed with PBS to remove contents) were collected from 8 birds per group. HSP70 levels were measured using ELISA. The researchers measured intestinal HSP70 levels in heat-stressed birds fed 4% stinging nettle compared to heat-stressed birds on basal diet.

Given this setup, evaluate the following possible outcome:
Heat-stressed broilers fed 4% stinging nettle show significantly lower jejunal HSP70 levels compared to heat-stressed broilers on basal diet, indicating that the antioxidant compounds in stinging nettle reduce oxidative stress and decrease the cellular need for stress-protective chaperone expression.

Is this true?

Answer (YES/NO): YES